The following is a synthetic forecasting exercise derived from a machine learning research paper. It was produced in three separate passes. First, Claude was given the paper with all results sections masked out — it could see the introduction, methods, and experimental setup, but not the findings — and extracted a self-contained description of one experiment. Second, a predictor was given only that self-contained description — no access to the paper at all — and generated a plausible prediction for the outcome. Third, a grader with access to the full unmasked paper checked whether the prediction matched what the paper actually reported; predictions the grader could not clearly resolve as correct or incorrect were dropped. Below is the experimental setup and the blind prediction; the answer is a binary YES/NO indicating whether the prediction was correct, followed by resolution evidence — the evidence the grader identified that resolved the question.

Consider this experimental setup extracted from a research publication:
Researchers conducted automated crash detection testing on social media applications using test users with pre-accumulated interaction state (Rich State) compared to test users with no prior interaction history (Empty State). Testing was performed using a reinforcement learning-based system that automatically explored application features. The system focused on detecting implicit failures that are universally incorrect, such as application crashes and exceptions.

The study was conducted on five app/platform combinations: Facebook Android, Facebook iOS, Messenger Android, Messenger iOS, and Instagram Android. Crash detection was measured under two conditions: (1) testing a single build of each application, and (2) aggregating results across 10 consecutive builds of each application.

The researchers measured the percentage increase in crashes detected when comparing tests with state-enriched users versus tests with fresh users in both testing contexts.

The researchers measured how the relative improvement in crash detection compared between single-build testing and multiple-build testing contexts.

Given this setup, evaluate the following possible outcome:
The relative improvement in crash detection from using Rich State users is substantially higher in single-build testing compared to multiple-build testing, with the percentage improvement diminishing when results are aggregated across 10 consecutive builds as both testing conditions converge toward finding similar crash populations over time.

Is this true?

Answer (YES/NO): NO